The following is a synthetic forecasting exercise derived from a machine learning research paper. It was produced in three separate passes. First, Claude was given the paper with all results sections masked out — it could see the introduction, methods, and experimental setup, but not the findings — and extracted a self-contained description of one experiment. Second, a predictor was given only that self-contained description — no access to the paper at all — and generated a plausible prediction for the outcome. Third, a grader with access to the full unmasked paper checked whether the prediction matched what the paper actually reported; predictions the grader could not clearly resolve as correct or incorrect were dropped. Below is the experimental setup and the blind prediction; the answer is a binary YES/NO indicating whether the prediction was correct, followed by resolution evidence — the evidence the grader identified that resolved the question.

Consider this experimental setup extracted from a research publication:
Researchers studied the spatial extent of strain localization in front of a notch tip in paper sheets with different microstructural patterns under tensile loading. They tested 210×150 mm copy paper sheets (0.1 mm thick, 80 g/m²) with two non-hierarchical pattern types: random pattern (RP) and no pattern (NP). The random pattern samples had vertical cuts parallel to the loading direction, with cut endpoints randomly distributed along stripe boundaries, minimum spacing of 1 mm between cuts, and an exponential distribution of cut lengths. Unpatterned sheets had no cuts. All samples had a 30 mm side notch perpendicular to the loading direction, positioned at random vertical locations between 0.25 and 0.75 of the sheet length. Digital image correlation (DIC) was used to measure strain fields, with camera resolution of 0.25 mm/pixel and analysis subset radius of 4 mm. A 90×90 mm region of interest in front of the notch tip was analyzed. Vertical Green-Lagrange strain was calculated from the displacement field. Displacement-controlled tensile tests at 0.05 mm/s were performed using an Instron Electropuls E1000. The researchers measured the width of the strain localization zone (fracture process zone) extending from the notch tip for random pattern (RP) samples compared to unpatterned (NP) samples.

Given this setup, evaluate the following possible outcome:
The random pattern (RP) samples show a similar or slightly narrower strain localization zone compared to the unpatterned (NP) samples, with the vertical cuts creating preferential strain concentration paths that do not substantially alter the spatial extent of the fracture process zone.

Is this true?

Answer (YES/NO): YES